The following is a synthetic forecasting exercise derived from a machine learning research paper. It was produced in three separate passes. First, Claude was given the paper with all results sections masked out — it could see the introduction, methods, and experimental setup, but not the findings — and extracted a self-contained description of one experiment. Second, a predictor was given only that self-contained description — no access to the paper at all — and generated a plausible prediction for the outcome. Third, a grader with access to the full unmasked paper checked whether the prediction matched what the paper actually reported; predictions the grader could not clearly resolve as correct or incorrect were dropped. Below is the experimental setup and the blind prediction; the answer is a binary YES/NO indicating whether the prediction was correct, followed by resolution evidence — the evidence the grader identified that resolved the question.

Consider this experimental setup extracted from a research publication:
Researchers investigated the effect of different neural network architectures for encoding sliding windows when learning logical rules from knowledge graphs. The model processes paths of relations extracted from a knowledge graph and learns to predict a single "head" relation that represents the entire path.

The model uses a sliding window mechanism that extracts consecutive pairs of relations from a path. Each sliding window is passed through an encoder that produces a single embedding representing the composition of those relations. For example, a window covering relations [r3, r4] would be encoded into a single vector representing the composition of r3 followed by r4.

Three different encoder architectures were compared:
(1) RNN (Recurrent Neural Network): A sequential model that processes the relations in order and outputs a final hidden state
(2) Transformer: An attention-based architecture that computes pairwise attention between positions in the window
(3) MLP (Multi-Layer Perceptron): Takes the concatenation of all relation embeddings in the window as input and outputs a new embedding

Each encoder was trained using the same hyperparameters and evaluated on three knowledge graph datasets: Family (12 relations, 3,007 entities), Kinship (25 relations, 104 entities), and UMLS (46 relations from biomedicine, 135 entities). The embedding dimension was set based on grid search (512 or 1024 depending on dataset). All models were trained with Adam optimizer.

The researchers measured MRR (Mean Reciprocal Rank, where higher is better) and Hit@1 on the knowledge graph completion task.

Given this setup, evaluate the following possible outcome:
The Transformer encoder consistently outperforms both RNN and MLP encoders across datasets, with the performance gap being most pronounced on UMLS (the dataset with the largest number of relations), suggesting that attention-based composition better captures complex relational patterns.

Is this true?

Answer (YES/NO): NO